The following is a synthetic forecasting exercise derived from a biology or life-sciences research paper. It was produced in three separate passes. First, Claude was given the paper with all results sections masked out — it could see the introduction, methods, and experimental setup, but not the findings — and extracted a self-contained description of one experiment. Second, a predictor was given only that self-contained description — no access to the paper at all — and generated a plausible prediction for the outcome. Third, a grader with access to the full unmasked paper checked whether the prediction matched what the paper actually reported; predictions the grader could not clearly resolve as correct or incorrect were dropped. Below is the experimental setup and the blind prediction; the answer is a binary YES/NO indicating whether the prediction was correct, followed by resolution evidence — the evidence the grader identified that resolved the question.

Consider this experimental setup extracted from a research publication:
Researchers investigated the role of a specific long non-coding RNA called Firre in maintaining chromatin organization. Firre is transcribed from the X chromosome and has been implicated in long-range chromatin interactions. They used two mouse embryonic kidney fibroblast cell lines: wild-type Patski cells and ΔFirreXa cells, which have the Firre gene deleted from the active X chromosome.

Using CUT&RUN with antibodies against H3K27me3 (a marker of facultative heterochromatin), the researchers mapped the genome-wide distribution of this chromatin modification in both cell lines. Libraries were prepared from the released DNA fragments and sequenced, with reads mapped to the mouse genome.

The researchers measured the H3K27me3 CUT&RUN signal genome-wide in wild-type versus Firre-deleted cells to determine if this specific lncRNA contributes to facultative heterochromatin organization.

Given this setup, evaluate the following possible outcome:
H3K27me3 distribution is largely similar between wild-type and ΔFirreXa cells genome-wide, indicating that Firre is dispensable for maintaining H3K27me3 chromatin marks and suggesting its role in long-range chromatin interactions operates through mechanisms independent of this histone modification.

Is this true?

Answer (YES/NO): NO